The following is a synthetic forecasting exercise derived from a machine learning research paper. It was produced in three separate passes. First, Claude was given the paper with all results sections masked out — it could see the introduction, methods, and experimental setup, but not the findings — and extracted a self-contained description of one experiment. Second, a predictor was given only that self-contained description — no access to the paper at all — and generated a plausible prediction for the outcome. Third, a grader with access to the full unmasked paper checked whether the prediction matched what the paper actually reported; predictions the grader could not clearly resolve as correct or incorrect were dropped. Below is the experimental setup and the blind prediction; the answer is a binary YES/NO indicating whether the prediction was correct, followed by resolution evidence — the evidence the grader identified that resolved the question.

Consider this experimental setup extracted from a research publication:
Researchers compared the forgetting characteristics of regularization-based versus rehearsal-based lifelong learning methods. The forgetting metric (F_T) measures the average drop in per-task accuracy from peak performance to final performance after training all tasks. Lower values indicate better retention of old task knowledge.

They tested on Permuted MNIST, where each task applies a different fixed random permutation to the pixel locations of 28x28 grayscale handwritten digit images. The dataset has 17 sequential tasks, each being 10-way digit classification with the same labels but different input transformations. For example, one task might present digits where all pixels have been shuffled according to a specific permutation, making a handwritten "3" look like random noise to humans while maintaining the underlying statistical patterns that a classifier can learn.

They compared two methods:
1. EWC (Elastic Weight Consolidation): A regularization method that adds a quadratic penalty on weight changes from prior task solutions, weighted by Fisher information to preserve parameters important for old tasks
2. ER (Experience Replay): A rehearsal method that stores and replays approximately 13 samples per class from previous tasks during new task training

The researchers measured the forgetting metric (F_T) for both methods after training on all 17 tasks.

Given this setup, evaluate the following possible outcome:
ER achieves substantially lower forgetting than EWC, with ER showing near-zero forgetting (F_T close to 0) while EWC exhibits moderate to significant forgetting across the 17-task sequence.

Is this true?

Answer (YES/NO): YES